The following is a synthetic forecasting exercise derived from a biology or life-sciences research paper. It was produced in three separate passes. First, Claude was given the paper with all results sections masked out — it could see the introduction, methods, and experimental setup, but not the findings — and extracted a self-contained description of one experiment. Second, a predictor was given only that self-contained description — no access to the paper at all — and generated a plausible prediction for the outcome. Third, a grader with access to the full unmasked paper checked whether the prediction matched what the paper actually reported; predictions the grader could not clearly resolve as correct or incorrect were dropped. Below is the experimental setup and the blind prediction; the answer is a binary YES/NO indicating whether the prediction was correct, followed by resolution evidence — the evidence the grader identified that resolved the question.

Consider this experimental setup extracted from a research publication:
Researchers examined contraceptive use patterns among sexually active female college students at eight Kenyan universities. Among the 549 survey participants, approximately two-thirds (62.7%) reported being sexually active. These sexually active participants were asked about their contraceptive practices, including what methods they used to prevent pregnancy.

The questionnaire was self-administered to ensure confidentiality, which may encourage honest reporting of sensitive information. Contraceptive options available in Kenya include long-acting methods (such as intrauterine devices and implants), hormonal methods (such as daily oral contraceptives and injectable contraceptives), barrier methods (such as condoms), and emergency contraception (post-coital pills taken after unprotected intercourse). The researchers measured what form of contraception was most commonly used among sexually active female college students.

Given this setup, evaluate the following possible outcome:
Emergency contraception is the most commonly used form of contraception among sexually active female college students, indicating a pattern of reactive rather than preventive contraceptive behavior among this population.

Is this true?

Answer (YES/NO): YES